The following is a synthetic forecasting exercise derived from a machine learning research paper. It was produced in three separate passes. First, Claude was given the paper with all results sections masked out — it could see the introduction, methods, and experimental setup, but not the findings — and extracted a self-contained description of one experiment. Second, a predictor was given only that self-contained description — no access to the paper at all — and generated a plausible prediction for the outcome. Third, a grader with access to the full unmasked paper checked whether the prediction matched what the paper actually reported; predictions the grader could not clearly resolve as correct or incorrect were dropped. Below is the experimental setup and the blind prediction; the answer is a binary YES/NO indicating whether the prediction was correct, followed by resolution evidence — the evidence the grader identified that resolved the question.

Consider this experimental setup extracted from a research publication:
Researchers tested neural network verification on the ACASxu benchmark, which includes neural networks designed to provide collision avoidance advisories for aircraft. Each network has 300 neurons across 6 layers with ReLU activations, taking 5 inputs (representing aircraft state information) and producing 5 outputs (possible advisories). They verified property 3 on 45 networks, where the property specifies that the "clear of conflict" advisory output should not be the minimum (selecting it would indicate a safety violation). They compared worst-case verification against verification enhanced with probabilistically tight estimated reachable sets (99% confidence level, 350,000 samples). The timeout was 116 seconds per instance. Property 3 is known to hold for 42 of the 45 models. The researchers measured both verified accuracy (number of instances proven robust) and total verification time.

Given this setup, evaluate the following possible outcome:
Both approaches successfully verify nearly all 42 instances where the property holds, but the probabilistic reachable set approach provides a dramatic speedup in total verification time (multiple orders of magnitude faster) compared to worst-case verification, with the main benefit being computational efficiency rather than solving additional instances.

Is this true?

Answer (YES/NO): NO